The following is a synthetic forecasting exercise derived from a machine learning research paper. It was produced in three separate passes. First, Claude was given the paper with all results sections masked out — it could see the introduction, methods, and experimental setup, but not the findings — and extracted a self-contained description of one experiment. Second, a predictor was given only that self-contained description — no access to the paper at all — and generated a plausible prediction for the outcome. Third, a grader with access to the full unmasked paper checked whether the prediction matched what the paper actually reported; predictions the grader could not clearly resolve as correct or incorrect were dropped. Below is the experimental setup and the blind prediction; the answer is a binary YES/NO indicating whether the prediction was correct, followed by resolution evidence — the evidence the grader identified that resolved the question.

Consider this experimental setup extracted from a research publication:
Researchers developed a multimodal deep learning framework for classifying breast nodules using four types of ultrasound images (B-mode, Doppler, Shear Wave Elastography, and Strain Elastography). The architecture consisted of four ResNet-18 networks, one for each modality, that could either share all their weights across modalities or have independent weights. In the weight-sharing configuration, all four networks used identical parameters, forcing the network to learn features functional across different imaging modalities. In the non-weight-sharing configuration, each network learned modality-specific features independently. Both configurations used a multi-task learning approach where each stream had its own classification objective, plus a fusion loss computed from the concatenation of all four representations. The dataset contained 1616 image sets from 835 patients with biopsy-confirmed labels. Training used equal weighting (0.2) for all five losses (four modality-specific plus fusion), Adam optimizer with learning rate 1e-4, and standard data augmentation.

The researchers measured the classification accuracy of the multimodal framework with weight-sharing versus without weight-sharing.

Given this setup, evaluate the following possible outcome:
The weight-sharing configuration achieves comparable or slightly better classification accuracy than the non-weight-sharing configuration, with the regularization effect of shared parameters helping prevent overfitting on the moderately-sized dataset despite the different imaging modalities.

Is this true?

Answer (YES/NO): YES